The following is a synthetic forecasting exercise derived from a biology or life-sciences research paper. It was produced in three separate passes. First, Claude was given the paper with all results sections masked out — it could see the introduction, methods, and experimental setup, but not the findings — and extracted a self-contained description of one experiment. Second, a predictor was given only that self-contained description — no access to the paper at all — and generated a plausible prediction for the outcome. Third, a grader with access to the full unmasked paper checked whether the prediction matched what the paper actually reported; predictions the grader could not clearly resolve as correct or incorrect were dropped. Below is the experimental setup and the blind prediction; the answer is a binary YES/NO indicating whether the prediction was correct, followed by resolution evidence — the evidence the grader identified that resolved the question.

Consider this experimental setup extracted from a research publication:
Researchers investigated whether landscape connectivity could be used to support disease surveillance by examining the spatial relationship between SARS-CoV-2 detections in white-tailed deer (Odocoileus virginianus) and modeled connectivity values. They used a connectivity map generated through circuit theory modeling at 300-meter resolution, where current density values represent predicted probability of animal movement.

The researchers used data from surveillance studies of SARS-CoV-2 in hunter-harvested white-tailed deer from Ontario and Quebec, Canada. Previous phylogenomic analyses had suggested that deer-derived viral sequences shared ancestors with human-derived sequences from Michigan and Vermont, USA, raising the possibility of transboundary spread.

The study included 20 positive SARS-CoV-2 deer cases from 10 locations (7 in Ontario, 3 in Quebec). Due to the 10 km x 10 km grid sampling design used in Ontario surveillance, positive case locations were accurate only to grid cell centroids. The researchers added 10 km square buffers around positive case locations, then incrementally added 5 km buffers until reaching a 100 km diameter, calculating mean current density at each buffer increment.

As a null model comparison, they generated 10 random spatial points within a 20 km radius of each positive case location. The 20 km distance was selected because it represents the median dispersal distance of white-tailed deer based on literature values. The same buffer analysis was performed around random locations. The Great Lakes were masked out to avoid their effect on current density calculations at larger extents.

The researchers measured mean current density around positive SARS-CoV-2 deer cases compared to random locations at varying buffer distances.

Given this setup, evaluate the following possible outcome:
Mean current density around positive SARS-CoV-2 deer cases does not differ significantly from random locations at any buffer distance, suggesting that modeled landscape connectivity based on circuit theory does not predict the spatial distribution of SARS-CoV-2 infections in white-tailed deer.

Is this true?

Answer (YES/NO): NO